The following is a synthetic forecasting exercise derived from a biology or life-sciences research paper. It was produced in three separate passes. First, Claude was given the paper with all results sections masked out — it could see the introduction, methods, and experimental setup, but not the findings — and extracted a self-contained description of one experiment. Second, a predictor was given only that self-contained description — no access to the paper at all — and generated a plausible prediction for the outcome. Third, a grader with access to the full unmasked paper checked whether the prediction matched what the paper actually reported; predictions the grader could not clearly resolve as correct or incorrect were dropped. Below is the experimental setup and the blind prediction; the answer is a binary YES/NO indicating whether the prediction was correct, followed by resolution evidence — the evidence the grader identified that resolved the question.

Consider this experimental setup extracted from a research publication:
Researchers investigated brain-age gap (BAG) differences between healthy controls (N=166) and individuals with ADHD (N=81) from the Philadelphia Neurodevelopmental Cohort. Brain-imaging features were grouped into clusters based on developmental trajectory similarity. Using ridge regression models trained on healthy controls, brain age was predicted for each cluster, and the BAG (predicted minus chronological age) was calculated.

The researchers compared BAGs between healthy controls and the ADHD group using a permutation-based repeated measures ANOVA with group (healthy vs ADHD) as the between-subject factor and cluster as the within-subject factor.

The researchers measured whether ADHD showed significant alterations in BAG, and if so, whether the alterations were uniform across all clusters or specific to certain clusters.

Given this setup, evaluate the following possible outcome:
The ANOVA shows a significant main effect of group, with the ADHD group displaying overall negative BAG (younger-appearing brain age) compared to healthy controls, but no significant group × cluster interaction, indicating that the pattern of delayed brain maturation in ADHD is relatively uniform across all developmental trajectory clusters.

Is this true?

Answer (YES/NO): NO